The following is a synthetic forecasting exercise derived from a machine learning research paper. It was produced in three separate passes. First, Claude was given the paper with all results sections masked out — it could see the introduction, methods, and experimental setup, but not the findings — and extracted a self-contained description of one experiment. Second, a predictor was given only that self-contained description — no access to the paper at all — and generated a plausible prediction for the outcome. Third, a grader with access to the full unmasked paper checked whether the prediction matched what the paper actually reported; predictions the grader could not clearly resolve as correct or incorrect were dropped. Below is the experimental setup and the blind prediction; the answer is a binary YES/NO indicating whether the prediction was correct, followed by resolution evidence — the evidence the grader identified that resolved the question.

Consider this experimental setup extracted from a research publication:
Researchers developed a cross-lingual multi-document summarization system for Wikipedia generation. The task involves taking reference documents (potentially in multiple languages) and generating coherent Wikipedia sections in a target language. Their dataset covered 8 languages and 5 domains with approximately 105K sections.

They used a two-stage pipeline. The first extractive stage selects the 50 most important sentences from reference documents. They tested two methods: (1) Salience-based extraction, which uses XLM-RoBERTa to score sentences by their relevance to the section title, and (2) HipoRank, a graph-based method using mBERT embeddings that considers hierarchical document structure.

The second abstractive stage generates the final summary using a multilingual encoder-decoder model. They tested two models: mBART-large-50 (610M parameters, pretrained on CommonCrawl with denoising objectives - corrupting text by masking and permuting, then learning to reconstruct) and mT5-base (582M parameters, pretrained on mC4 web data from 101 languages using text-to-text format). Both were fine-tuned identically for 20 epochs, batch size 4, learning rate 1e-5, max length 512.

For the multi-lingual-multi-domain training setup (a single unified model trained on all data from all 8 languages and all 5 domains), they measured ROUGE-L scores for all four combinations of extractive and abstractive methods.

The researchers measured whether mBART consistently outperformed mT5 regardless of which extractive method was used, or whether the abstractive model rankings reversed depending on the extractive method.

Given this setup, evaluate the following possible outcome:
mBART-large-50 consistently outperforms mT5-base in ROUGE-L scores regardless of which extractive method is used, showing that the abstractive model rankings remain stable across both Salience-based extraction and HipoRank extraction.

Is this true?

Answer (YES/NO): YES